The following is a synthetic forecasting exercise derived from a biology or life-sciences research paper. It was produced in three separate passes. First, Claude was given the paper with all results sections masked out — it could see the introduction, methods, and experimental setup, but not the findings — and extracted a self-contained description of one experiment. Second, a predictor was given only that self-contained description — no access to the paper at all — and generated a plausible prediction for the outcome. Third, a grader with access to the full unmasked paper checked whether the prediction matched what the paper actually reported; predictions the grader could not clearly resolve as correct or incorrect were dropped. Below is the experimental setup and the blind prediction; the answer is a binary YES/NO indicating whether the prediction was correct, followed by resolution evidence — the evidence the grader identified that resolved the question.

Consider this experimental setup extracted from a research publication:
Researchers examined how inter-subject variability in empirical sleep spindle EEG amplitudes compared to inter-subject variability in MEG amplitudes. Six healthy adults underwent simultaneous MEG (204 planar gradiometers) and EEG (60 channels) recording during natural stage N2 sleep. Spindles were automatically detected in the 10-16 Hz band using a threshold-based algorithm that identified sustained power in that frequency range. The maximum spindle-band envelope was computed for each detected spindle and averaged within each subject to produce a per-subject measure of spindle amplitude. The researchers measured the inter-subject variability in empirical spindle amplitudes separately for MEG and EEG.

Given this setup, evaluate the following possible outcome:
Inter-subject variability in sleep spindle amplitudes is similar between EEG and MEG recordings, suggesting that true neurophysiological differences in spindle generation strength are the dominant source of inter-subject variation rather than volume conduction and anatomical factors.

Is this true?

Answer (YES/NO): NO